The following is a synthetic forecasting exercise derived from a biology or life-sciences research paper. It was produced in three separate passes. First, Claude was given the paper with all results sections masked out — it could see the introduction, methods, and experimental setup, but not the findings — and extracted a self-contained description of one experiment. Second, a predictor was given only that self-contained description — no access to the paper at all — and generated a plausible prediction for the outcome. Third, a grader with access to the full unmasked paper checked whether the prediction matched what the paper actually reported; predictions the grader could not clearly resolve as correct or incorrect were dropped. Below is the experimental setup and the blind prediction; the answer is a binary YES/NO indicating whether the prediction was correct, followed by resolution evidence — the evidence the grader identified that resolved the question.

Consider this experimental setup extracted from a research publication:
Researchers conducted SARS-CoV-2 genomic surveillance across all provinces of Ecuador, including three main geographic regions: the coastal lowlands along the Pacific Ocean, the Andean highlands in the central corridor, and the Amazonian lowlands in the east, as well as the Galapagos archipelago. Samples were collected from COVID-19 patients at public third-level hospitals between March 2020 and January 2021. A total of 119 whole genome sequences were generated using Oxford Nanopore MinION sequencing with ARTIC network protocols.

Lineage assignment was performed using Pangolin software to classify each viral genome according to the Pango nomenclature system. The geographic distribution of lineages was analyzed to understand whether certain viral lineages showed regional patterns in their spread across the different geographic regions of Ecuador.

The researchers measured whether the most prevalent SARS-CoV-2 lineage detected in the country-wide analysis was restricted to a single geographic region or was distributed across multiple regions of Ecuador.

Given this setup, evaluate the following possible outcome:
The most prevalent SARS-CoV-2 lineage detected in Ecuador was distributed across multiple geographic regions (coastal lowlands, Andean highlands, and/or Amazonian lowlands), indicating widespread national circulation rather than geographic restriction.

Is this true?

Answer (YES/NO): YES